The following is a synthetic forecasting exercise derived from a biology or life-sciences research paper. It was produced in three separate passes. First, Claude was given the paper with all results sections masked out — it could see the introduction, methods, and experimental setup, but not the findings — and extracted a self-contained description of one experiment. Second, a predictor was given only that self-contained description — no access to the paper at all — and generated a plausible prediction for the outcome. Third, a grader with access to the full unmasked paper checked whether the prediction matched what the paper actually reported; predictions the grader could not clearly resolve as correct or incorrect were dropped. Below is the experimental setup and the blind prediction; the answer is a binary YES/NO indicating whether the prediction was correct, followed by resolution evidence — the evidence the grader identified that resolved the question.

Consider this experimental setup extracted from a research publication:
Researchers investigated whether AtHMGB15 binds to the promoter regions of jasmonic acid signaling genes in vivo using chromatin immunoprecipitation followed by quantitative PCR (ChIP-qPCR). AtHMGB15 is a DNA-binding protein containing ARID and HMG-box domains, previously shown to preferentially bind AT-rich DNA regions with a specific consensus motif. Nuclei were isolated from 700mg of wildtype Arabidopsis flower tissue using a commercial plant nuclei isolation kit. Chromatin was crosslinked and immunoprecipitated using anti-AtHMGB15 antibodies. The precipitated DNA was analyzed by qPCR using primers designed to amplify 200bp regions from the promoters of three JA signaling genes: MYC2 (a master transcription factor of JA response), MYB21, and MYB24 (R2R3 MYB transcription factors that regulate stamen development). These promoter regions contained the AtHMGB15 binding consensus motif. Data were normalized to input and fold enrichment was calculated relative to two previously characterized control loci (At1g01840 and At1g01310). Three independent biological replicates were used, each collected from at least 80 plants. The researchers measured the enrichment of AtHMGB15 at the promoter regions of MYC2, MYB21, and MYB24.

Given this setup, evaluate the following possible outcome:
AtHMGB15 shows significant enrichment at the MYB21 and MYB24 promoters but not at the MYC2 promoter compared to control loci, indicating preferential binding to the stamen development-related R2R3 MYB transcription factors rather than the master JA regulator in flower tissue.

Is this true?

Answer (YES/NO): NO